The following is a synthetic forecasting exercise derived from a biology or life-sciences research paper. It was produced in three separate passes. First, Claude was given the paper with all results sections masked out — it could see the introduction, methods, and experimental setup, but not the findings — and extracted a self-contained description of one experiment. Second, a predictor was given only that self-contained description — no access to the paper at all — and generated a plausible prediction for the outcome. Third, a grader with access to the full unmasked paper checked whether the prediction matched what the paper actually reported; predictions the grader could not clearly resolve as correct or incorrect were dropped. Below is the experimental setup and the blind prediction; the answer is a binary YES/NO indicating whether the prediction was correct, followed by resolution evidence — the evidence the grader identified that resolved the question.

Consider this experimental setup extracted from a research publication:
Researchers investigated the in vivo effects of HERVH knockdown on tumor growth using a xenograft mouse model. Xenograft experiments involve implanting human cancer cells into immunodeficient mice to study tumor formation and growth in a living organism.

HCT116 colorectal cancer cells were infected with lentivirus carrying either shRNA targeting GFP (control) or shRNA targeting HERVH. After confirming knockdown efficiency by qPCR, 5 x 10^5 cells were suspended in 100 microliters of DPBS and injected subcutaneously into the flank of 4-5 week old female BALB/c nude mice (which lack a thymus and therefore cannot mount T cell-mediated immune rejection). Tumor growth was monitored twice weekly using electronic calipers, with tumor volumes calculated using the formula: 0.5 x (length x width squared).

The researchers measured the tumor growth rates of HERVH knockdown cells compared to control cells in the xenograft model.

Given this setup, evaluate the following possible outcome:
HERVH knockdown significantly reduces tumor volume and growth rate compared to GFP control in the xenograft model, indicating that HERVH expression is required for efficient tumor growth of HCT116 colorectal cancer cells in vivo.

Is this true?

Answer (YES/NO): YES